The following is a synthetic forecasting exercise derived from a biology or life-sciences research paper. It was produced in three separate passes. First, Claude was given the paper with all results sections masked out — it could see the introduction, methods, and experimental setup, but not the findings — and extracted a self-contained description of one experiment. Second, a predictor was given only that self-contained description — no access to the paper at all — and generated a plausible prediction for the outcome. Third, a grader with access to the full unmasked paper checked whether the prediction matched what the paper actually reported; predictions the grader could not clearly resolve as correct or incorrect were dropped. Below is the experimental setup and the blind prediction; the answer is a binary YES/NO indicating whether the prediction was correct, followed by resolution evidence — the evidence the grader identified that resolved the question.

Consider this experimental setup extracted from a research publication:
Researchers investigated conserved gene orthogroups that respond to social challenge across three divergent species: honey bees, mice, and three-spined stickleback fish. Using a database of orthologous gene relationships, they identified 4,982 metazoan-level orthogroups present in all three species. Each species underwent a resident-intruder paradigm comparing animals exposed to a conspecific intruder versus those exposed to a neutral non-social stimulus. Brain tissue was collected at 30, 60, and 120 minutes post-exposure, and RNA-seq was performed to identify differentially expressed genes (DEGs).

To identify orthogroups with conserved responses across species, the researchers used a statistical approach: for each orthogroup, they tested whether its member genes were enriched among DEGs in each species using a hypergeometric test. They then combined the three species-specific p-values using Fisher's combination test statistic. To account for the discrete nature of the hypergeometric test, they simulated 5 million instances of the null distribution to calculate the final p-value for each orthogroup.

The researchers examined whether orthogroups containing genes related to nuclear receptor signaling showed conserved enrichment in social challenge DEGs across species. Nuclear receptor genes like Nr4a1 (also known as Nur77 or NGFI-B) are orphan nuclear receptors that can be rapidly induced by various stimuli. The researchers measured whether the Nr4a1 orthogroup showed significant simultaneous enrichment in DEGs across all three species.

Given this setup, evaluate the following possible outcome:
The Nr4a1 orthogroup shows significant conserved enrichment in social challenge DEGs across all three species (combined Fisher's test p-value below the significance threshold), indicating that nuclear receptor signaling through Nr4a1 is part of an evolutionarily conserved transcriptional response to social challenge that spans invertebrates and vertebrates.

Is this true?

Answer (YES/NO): NO